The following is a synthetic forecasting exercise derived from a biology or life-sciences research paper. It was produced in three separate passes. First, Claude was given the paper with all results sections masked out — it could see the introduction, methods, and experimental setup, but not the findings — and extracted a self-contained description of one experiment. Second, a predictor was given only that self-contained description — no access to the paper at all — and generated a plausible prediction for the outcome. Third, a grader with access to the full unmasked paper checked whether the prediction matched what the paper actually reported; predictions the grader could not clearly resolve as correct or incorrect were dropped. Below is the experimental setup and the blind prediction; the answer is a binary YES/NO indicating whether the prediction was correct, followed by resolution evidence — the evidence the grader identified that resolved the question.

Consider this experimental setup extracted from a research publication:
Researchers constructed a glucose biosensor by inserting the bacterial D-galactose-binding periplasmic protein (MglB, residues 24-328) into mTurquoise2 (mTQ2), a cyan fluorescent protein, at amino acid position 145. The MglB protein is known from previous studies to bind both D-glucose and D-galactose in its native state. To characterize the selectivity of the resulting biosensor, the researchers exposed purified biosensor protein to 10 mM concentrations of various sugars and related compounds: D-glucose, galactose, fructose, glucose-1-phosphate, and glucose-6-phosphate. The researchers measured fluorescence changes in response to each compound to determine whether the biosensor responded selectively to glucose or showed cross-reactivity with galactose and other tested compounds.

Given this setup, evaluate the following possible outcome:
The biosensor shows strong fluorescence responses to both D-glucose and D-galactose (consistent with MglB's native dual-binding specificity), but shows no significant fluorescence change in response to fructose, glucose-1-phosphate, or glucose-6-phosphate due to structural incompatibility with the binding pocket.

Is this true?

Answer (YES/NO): YES